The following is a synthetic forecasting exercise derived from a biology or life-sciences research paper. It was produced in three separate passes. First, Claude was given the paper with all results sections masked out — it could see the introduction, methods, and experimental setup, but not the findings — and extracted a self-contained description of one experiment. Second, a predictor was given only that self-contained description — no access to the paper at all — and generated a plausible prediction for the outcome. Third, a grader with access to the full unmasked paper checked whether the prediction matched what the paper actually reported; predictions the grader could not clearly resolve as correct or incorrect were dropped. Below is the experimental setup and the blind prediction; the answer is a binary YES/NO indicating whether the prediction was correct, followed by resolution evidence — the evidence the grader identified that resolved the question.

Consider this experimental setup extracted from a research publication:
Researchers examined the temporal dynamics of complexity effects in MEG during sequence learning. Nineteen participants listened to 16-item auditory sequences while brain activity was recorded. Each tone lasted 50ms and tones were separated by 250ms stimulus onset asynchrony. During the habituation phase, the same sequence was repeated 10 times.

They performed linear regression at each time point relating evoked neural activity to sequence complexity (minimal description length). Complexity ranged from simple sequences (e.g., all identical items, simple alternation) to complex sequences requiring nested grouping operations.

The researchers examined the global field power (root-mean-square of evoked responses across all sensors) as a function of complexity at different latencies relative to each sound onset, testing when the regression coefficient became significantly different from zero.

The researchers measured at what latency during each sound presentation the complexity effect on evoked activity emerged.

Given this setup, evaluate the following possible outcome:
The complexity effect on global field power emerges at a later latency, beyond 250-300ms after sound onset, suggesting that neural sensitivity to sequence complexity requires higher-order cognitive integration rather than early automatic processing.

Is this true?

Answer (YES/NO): NO